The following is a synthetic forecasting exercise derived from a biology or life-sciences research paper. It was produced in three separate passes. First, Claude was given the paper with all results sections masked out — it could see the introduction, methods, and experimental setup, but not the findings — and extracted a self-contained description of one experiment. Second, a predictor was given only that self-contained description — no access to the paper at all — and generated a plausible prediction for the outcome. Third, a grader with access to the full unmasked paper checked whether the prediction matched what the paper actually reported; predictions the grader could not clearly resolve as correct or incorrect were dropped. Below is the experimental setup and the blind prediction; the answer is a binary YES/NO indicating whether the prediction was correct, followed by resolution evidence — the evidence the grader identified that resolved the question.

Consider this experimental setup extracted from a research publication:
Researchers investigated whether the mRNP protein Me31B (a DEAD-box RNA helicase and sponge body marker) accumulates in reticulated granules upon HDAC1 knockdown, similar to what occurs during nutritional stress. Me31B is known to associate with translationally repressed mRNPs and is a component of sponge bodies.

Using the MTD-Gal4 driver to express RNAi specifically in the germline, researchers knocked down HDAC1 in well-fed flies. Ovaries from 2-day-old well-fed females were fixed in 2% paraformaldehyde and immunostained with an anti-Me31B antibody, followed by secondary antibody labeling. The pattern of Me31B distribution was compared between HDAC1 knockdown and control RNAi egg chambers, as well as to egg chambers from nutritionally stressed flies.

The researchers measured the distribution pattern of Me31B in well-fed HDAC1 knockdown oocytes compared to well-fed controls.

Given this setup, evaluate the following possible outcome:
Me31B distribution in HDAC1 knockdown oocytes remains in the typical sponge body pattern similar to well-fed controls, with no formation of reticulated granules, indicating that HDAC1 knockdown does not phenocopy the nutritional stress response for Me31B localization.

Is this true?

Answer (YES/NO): NO